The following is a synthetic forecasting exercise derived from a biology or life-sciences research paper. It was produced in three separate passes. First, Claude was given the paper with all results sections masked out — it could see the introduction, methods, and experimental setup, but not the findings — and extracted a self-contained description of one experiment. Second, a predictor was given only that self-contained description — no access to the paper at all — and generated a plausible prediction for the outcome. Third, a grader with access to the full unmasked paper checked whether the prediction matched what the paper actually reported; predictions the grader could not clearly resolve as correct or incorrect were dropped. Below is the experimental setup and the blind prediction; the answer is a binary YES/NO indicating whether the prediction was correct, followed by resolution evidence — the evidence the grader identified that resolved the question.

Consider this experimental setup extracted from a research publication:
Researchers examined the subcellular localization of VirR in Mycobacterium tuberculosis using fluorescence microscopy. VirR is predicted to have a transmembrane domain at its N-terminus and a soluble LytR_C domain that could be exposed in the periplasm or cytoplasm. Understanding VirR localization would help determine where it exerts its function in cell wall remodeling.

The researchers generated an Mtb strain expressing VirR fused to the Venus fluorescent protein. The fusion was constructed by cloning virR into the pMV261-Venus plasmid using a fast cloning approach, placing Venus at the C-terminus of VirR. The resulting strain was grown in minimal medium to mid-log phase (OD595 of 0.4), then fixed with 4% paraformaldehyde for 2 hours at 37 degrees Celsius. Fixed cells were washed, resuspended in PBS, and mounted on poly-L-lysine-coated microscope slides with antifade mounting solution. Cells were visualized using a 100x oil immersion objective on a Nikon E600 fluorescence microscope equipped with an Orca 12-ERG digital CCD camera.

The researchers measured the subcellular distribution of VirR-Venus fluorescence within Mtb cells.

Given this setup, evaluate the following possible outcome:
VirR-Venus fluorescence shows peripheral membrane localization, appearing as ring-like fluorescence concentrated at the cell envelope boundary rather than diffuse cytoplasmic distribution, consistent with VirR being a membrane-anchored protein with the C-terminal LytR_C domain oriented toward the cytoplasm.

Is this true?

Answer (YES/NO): NO